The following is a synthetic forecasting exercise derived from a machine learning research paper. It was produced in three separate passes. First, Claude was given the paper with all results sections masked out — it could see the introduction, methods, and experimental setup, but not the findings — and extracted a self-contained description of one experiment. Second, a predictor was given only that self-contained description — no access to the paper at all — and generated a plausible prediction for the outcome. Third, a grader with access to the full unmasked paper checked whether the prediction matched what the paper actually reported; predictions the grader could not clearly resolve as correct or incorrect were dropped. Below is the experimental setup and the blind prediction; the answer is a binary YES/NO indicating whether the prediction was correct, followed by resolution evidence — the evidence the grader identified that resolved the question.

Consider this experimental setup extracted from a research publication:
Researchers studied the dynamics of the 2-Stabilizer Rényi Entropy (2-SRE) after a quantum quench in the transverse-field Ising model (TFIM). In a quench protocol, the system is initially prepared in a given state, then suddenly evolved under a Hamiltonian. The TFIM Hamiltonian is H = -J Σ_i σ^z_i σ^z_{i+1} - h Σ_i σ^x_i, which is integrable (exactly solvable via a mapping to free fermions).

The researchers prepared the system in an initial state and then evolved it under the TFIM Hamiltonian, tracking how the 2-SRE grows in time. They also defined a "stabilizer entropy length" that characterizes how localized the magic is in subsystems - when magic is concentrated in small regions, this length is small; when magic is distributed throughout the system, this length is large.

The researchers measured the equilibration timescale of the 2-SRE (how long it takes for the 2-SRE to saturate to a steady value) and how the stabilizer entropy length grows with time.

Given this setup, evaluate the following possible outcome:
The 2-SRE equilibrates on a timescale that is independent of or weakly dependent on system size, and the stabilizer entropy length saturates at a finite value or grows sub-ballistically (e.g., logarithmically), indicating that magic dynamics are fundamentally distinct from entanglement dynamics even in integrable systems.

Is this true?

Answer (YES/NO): NO